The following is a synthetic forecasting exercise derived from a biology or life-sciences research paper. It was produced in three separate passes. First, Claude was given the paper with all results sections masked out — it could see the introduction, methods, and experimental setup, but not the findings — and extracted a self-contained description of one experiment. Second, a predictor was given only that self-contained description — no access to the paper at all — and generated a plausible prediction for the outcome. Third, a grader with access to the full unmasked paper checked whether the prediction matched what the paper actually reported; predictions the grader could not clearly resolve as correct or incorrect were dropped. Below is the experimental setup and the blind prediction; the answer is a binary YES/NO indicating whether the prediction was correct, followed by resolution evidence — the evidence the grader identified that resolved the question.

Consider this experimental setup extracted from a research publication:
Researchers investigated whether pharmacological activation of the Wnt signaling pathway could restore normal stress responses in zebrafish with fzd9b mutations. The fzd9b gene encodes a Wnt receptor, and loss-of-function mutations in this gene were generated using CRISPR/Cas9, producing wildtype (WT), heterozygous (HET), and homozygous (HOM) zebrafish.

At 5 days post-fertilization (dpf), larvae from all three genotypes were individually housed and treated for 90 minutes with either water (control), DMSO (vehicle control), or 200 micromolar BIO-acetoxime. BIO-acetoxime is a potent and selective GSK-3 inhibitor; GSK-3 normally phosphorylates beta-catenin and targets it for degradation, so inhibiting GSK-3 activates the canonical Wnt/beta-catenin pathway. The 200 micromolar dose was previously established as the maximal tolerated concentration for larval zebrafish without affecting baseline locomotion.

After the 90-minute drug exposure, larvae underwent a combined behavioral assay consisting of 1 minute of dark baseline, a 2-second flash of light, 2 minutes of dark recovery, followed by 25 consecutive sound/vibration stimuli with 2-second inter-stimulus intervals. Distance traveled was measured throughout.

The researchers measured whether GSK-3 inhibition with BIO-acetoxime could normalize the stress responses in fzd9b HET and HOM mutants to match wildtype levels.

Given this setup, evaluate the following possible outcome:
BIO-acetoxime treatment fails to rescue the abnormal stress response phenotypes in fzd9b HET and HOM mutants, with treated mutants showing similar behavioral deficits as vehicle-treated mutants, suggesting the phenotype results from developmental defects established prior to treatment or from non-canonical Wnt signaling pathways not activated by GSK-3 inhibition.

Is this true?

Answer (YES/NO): YES